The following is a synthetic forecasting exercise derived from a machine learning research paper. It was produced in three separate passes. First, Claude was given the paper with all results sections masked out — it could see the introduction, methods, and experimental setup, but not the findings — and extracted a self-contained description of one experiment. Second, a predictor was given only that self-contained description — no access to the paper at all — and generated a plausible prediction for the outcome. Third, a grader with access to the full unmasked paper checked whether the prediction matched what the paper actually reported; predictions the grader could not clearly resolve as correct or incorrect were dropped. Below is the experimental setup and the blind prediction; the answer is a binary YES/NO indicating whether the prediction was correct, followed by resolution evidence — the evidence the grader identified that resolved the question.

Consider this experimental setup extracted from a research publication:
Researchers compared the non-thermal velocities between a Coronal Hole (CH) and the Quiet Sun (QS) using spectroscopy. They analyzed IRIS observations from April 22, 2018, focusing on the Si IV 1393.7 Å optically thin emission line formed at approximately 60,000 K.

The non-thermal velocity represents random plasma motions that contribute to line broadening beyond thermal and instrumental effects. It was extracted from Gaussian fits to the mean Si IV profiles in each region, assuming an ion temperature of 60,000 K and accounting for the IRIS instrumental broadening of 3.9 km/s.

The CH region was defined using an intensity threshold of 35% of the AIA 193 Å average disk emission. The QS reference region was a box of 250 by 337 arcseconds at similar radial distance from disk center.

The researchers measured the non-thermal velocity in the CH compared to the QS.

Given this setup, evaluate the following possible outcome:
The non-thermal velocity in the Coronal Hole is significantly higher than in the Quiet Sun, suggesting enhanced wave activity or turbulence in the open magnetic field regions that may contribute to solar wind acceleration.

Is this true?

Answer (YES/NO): YES